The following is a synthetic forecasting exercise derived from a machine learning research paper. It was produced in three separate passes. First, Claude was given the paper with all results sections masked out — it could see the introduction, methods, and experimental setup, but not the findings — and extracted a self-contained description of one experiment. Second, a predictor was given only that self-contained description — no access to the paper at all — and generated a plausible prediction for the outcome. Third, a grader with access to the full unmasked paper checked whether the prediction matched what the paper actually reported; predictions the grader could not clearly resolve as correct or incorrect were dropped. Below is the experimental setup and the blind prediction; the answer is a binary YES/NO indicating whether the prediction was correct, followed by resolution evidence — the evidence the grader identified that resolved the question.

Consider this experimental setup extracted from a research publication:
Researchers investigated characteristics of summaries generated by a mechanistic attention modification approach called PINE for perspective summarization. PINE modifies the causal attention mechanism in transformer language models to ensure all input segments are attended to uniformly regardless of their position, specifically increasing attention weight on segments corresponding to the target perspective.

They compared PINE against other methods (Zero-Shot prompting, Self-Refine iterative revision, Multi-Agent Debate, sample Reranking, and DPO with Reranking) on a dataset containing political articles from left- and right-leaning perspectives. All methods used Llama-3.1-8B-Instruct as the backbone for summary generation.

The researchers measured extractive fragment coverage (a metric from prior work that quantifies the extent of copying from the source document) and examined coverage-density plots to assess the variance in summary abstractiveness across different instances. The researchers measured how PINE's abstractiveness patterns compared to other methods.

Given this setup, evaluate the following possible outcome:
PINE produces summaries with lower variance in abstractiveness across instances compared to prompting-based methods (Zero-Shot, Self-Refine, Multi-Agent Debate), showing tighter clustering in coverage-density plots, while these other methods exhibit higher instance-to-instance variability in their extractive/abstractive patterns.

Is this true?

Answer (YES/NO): NO